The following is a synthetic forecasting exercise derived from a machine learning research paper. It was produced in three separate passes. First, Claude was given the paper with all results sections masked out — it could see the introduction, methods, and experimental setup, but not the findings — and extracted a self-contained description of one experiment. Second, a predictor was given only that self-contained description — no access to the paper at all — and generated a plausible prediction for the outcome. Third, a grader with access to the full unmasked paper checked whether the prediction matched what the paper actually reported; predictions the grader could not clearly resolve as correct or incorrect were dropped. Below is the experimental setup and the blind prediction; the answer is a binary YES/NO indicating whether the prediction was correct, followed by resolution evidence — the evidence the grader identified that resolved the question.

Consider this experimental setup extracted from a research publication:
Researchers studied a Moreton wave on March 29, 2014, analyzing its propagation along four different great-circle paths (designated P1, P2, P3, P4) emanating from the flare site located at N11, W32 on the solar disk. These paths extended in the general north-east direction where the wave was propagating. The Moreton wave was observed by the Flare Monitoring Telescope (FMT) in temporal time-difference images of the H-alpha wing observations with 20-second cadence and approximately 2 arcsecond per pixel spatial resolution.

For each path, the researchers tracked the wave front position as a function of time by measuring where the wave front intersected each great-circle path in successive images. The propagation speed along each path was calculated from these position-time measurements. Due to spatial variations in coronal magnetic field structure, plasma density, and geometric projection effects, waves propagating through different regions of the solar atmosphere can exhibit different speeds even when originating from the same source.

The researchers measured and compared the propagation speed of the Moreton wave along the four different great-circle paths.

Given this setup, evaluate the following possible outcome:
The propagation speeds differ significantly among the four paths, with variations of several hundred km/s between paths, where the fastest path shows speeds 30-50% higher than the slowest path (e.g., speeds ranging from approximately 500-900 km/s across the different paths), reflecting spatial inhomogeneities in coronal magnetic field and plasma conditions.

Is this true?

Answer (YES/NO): NO